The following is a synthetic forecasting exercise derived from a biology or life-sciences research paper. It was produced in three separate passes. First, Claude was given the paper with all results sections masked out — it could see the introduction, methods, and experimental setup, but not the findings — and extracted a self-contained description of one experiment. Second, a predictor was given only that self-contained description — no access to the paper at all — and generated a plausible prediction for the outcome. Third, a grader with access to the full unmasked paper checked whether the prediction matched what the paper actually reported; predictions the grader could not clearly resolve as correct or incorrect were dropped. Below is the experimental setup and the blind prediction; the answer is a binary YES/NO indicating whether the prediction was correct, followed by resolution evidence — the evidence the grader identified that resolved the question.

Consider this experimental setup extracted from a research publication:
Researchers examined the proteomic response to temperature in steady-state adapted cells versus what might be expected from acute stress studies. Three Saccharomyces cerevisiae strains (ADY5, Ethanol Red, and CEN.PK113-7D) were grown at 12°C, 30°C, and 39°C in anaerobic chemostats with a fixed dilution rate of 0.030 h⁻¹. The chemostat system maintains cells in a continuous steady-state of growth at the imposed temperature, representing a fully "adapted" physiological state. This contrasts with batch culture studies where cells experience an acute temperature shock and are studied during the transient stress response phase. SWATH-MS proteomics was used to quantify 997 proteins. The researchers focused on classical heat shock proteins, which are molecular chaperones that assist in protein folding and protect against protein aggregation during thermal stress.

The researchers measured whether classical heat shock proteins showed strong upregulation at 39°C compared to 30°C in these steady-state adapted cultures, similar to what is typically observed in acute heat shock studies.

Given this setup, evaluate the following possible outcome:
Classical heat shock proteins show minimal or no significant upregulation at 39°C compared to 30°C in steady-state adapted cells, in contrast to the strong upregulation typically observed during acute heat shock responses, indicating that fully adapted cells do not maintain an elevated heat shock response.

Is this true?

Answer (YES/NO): NO